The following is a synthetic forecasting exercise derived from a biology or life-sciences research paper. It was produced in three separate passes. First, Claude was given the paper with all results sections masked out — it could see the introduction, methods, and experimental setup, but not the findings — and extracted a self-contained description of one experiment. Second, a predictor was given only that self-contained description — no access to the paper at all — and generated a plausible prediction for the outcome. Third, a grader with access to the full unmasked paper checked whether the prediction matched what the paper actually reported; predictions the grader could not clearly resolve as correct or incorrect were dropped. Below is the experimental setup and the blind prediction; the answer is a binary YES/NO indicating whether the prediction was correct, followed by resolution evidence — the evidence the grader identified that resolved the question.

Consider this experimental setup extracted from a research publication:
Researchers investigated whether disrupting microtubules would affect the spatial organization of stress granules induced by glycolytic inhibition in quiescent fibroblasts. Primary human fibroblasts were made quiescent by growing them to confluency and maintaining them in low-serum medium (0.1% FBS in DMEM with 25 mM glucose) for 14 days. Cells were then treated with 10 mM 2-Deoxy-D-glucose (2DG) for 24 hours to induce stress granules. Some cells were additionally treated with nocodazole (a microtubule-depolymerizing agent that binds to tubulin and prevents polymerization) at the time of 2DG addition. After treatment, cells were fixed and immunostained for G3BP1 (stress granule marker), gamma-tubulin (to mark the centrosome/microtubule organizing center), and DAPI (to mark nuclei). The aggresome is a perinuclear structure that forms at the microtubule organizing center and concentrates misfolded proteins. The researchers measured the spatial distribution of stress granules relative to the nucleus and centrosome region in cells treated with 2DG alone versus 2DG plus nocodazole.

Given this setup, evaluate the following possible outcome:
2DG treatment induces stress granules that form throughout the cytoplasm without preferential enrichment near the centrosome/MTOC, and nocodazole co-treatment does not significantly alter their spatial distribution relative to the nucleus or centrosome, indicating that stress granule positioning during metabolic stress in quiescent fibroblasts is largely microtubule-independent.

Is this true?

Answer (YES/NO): NO